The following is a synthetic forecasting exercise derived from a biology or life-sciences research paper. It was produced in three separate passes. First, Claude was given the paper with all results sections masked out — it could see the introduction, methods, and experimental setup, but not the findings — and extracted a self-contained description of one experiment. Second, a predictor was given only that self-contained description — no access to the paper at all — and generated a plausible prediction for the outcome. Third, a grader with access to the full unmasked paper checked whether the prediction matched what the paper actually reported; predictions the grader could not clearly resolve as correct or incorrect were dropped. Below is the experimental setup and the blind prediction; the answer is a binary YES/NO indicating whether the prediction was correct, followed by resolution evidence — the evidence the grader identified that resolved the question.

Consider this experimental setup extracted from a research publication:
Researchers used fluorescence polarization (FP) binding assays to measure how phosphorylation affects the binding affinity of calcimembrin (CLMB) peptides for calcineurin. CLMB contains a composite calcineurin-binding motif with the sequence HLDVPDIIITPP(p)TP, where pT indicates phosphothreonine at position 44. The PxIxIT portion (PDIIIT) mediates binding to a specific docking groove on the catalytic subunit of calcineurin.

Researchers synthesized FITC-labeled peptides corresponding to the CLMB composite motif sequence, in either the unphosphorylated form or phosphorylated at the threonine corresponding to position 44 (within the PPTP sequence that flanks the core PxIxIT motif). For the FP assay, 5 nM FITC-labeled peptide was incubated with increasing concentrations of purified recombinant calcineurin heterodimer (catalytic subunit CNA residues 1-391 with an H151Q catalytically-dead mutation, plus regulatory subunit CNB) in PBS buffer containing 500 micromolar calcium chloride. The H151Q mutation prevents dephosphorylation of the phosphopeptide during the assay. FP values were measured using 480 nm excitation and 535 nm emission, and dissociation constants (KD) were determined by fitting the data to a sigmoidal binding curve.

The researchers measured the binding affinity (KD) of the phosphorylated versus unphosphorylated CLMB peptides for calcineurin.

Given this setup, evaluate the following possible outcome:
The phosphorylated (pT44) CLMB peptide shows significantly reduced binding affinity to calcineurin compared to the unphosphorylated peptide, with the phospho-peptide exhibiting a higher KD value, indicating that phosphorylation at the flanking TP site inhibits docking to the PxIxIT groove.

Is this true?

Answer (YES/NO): NO